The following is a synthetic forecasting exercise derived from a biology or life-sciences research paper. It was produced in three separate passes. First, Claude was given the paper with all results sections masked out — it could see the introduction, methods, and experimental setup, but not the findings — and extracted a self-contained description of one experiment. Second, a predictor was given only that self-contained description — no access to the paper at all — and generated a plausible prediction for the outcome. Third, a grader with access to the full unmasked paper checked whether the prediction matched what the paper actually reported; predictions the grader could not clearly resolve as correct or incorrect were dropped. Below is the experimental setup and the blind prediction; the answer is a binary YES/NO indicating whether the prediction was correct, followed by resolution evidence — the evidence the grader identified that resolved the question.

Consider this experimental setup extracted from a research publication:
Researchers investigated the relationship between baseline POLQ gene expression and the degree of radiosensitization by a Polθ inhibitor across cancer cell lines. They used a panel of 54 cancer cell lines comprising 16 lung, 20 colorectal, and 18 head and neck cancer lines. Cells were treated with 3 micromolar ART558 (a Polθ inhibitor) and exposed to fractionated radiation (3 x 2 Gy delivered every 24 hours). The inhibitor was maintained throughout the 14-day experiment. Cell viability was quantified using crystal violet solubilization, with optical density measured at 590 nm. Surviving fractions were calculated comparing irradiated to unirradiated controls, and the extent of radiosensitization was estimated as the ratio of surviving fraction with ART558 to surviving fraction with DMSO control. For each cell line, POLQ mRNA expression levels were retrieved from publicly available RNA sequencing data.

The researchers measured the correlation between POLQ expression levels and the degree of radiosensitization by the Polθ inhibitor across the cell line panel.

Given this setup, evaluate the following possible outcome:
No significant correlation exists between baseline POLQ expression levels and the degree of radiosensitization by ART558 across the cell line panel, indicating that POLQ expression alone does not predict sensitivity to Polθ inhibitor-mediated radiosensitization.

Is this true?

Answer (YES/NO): YES